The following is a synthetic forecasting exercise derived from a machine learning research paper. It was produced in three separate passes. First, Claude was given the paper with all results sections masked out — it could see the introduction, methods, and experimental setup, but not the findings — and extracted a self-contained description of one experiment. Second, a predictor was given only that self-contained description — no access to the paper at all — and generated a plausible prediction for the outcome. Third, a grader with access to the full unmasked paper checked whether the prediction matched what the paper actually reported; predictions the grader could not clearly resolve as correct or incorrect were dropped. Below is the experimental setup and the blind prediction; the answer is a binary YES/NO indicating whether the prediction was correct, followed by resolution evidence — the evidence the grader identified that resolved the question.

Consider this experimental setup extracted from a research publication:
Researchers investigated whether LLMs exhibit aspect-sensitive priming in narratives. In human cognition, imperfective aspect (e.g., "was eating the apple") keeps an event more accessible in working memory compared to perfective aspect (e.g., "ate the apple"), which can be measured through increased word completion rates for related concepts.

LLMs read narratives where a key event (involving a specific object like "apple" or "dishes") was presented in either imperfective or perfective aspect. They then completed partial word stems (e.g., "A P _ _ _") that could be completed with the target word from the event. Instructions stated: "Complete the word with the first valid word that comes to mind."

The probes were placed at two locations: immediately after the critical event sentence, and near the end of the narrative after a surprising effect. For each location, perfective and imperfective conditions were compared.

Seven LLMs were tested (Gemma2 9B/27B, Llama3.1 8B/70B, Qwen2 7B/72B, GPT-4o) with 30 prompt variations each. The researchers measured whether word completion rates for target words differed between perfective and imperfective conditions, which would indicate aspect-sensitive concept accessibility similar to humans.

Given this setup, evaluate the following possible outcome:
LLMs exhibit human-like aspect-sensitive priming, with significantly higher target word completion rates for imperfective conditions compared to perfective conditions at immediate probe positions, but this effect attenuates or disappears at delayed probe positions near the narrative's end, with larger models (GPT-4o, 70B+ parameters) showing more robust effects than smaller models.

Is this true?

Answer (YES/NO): NO